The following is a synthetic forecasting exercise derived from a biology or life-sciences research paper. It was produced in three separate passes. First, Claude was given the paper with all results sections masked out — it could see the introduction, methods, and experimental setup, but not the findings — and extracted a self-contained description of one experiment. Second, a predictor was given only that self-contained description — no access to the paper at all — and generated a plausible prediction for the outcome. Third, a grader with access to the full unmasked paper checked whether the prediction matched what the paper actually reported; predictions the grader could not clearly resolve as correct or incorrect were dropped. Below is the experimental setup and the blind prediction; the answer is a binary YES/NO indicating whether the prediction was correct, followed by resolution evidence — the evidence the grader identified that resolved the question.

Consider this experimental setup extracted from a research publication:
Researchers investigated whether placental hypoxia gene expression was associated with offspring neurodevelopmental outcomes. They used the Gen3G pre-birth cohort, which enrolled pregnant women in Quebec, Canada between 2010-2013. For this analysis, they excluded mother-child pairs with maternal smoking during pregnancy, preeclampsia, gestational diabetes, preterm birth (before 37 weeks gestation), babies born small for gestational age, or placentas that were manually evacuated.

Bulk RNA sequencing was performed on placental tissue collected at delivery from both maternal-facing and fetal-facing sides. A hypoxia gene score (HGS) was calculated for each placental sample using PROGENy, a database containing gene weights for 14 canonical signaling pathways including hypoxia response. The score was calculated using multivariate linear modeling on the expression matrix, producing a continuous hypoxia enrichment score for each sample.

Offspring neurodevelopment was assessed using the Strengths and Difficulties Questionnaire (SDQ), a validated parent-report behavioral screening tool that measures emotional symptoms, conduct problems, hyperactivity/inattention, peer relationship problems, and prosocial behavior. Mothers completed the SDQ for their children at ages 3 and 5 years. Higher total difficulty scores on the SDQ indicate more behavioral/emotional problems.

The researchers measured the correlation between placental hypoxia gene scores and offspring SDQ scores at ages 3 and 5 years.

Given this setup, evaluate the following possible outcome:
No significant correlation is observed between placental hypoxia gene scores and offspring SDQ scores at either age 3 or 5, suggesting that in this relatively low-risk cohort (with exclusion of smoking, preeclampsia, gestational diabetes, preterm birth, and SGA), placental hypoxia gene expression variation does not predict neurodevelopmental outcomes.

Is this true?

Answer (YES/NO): NO